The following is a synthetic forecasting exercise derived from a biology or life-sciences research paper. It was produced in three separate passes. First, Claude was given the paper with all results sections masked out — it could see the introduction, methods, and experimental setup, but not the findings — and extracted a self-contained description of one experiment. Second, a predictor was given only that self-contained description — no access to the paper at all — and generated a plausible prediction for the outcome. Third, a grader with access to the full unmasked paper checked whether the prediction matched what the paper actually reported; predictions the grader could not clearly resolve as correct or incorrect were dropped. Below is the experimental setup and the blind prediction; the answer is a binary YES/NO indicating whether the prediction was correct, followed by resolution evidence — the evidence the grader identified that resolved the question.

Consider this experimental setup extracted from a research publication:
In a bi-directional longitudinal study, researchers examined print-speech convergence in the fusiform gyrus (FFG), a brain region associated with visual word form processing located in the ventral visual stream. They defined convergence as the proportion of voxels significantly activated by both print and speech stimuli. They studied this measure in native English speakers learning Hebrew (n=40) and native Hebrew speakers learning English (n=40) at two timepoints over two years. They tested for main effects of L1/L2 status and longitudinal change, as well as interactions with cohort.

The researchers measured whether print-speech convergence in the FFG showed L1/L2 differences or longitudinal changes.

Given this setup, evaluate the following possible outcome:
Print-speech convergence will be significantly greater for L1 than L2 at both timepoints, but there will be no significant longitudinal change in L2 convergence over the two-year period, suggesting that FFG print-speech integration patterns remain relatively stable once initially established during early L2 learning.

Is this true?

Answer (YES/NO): NO